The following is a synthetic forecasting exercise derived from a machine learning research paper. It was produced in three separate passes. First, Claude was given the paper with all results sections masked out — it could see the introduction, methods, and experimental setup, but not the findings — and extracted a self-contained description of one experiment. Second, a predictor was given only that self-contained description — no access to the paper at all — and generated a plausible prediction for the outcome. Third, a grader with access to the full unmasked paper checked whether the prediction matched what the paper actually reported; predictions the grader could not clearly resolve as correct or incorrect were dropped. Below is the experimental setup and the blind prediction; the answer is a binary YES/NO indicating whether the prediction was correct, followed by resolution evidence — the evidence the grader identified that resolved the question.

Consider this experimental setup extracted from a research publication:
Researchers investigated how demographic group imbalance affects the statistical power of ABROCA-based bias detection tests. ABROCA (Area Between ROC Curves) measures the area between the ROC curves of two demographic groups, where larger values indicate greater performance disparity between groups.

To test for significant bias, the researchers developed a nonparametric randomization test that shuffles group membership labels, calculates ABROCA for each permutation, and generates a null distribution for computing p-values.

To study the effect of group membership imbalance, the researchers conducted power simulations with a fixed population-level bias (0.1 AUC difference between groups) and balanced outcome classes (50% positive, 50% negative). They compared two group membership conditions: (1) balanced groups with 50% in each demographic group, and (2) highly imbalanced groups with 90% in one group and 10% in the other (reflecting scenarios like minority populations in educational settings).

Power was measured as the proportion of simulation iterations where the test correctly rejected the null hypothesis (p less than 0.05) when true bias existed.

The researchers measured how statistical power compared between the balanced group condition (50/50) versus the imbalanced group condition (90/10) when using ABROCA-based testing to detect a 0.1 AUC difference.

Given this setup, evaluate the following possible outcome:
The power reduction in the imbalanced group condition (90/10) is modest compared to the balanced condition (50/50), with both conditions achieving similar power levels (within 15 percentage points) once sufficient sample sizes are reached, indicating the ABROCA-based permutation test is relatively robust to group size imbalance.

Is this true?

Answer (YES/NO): NO